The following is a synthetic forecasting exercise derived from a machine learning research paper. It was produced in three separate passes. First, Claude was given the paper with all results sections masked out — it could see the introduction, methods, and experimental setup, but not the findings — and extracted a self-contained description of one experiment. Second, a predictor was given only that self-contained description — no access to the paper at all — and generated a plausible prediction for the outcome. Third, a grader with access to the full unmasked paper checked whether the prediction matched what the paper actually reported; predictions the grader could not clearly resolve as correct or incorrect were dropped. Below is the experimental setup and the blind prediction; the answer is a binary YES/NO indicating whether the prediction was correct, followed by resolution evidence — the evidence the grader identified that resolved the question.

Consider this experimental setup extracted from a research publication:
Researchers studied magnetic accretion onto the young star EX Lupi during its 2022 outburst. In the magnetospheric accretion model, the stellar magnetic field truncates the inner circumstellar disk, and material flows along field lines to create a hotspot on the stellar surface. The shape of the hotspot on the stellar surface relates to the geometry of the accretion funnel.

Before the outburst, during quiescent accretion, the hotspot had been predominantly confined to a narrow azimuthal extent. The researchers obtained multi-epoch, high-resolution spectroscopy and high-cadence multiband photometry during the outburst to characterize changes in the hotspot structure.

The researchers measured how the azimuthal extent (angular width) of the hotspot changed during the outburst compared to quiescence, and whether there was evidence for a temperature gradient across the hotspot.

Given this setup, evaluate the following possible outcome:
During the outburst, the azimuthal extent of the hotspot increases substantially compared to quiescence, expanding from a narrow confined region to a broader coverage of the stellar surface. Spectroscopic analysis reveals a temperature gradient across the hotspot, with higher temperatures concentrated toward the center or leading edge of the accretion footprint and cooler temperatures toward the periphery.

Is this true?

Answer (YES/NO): YES